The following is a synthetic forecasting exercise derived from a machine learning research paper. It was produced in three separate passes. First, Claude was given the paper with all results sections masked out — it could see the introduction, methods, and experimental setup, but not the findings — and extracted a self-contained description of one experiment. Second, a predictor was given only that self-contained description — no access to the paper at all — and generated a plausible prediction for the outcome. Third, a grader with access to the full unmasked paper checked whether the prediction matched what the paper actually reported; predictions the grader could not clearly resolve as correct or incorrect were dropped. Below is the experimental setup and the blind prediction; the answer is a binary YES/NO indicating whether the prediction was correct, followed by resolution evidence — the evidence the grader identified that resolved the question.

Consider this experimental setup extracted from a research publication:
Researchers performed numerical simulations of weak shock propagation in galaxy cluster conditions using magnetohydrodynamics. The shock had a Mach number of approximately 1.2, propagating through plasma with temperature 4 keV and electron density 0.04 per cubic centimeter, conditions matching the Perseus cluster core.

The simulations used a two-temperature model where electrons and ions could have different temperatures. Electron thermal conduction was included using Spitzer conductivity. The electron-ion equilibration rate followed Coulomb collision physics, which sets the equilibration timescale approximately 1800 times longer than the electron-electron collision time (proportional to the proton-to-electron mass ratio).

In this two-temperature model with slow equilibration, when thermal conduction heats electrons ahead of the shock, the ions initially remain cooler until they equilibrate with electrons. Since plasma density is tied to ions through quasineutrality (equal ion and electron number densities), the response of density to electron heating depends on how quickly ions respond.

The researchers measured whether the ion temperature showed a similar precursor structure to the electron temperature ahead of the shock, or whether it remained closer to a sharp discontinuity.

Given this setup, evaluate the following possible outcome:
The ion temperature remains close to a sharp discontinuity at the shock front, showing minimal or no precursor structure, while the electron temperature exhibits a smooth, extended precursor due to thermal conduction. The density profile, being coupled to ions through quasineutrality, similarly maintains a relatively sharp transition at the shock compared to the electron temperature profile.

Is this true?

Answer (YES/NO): YES